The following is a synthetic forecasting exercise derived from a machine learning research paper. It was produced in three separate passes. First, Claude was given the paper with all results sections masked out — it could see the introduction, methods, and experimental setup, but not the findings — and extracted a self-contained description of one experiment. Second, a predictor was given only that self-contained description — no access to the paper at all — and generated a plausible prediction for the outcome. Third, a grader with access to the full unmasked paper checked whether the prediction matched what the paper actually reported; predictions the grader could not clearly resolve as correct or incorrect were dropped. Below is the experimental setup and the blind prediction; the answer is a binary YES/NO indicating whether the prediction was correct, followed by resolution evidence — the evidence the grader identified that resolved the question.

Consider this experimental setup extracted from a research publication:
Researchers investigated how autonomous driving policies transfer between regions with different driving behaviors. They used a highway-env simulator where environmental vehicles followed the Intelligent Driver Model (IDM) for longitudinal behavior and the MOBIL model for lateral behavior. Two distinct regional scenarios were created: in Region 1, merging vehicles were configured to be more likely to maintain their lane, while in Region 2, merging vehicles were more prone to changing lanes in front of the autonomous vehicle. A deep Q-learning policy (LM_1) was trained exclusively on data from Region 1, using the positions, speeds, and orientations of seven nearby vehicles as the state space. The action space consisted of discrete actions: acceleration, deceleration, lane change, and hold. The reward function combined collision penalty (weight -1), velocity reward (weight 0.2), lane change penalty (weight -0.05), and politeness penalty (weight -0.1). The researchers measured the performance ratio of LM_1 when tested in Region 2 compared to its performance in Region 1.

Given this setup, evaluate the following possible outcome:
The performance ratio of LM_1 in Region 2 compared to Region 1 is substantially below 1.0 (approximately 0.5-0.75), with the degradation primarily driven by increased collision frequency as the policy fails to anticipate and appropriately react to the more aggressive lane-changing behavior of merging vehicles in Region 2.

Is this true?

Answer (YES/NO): NO